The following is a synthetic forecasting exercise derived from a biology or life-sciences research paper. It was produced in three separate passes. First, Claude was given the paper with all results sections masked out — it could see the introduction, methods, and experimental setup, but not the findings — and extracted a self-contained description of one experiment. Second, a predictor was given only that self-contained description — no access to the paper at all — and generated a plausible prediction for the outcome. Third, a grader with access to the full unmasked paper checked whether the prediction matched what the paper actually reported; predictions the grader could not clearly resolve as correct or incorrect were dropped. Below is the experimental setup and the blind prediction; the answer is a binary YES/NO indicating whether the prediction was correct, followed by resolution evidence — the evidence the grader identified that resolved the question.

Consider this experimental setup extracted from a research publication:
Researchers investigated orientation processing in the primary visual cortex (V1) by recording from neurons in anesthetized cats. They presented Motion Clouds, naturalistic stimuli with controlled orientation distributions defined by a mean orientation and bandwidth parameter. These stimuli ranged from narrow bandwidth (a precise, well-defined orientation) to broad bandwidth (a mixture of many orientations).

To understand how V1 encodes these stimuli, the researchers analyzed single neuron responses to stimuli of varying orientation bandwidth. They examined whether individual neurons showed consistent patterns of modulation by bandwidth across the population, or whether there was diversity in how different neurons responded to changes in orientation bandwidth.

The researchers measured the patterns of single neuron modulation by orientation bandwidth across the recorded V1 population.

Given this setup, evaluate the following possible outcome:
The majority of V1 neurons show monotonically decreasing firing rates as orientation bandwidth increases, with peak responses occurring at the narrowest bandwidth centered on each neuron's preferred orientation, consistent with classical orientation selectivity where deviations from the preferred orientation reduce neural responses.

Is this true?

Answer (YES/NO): YES